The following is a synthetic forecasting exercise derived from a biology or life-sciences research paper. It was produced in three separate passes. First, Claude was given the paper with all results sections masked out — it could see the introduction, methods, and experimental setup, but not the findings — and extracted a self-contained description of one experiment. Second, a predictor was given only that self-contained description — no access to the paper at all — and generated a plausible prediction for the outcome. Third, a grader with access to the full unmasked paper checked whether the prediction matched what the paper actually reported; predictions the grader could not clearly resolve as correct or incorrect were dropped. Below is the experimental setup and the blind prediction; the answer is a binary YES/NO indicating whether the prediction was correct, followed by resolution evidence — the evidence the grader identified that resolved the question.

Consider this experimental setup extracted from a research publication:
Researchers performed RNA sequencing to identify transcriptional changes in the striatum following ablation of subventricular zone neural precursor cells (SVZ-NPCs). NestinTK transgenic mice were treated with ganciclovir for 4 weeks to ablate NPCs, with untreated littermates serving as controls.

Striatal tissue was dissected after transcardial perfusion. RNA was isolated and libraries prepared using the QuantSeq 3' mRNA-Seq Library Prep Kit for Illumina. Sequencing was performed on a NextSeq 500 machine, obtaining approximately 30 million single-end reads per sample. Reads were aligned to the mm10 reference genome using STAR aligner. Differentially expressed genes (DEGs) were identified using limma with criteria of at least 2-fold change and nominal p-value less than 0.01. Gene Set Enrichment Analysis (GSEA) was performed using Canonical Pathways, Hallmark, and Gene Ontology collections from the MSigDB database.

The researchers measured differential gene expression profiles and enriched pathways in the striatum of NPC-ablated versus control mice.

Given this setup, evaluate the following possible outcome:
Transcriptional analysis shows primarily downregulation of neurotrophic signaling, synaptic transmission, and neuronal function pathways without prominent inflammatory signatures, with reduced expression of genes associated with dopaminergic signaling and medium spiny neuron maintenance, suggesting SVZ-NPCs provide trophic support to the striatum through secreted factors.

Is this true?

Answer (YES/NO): NO